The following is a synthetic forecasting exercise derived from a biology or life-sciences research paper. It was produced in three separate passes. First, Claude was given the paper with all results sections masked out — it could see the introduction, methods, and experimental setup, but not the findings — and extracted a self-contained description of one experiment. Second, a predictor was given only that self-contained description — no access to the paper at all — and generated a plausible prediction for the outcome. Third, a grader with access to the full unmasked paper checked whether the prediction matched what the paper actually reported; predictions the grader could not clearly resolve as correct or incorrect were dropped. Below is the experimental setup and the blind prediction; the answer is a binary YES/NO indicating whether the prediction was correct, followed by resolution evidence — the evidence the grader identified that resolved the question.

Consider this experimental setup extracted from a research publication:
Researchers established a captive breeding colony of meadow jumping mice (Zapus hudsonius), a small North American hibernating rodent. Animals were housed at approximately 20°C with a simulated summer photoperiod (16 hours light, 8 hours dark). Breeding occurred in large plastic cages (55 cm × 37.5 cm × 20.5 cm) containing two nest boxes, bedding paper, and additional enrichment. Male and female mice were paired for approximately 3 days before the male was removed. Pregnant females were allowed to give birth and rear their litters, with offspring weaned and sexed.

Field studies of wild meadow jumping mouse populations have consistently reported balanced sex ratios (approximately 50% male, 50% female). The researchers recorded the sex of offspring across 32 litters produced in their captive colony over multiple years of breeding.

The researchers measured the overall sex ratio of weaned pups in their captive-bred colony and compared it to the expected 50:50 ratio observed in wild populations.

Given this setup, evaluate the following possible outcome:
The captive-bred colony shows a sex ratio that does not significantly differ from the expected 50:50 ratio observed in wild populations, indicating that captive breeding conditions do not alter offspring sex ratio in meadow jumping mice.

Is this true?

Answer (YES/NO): NO